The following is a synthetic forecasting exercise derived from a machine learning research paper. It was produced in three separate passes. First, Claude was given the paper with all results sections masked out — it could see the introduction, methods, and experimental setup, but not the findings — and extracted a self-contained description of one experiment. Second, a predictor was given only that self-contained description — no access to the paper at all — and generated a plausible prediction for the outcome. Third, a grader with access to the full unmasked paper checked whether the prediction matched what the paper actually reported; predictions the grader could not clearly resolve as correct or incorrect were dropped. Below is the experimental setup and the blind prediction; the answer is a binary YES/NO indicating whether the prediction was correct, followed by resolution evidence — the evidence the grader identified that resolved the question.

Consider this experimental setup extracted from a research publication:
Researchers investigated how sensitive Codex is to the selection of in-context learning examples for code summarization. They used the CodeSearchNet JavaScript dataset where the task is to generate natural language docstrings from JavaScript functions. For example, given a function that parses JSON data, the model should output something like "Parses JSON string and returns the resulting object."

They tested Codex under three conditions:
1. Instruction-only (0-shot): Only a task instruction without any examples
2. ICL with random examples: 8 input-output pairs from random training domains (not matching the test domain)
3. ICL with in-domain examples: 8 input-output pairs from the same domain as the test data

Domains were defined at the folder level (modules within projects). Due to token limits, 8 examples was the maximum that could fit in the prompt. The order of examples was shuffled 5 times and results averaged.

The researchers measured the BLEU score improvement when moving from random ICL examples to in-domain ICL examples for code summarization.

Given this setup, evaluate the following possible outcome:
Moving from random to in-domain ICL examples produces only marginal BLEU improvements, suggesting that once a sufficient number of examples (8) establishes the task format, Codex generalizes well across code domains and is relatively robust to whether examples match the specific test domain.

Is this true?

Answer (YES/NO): NO